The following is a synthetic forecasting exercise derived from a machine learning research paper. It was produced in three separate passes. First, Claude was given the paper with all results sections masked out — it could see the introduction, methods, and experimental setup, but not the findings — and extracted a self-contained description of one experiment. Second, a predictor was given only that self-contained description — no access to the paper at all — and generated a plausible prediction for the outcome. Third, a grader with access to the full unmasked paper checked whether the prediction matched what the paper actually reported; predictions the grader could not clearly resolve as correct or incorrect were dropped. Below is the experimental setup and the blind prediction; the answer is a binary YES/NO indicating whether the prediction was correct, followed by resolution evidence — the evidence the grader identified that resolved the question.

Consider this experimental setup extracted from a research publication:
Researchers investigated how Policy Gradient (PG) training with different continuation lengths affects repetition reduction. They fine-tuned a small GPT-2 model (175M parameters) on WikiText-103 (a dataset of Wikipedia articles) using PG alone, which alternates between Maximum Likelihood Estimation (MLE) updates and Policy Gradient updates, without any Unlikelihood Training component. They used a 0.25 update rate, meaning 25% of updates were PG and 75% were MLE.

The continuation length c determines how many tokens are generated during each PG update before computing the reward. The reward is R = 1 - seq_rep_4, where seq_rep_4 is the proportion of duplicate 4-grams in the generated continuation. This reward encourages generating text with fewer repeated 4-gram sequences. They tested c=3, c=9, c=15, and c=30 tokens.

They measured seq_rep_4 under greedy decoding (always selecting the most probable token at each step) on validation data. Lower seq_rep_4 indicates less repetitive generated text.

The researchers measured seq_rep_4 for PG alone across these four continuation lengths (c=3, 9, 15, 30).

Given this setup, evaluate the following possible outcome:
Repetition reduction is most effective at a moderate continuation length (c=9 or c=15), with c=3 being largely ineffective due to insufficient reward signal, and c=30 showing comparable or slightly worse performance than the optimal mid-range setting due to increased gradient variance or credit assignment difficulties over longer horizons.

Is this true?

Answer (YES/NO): YES